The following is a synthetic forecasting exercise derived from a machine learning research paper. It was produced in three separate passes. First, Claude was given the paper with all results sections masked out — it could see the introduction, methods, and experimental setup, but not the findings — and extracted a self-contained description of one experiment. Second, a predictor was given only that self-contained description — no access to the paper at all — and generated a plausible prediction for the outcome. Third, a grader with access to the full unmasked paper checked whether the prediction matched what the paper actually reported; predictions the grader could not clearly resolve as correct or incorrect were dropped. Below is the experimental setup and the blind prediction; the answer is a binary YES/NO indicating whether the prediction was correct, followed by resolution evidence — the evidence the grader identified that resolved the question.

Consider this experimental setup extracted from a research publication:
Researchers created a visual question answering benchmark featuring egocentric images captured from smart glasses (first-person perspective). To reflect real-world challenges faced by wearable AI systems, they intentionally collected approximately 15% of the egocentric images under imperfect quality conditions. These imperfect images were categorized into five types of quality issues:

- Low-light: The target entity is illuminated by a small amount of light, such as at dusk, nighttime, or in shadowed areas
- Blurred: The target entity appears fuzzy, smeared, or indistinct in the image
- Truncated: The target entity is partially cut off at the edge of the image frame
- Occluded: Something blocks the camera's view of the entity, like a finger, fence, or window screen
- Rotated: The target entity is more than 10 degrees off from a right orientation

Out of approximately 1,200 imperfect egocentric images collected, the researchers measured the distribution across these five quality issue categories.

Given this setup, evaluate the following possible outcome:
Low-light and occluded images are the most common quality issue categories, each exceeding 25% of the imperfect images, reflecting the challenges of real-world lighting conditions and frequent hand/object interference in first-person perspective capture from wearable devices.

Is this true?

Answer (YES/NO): NO